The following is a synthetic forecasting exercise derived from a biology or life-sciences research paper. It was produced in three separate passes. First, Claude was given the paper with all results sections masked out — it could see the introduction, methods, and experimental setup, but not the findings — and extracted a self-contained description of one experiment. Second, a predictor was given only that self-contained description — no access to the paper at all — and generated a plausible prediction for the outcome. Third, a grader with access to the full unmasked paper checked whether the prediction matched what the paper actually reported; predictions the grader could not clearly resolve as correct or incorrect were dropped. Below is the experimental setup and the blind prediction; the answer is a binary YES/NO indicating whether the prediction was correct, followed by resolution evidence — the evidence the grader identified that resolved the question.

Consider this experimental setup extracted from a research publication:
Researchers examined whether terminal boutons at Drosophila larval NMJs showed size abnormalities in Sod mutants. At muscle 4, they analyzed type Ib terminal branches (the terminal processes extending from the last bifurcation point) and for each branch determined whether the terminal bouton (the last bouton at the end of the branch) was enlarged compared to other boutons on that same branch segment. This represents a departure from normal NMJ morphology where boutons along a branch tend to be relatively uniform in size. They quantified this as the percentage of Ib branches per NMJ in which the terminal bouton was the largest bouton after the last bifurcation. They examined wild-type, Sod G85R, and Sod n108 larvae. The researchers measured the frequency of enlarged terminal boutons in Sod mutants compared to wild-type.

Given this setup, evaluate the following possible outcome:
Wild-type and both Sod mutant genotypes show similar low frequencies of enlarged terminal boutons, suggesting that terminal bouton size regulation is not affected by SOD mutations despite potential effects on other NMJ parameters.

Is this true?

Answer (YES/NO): NO